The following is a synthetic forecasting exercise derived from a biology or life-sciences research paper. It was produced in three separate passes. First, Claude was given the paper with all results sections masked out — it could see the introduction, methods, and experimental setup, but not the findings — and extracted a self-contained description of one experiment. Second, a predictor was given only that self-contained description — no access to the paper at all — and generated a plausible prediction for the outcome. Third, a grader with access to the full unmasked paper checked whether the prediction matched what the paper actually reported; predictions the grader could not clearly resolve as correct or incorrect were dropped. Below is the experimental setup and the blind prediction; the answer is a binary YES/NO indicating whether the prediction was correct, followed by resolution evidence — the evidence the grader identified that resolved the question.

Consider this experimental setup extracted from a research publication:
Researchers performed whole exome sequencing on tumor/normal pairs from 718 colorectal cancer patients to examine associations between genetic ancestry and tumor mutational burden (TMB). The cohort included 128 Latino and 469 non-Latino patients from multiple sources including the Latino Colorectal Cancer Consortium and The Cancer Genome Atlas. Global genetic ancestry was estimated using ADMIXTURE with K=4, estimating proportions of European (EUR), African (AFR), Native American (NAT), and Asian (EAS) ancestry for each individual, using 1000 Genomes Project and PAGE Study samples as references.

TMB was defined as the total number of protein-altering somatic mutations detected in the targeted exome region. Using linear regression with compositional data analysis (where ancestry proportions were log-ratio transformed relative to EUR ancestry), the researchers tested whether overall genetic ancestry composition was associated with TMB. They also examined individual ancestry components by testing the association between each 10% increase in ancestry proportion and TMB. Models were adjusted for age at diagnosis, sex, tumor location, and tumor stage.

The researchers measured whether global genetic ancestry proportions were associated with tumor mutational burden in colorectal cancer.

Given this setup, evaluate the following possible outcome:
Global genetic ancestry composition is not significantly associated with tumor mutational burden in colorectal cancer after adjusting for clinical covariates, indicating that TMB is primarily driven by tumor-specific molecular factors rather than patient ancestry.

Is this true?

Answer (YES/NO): YES